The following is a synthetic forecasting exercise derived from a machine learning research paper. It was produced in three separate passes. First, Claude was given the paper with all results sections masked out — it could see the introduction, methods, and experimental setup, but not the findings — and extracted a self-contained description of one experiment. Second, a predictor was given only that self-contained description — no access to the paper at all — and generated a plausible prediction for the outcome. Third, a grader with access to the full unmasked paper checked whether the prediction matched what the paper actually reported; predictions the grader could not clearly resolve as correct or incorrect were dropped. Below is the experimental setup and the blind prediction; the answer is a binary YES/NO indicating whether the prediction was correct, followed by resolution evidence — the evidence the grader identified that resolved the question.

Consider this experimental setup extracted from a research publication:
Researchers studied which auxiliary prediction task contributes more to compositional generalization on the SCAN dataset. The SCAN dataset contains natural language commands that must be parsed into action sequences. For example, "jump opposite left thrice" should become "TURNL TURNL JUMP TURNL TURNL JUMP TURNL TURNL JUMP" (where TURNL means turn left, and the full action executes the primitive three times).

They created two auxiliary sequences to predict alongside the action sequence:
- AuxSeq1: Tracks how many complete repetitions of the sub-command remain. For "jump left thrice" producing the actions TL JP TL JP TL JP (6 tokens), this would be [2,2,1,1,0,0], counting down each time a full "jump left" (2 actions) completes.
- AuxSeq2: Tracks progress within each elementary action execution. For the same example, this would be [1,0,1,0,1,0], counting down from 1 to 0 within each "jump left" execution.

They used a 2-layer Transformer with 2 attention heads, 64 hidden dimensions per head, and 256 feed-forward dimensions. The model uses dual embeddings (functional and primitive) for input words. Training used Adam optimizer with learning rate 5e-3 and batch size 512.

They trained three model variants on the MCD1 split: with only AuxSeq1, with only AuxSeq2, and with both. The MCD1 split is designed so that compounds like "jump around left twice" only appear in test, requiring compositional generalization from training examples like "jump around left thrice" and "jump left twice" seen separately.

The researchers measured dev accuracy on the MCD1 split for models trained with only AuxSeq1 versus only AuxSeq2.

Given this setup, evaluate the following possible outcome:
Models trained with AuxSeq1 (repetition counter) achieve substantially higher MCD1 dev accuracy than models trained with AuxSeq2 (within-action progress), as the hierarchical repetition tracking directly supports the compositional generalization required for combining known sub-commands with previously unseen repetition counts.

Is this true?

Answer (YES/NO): NO